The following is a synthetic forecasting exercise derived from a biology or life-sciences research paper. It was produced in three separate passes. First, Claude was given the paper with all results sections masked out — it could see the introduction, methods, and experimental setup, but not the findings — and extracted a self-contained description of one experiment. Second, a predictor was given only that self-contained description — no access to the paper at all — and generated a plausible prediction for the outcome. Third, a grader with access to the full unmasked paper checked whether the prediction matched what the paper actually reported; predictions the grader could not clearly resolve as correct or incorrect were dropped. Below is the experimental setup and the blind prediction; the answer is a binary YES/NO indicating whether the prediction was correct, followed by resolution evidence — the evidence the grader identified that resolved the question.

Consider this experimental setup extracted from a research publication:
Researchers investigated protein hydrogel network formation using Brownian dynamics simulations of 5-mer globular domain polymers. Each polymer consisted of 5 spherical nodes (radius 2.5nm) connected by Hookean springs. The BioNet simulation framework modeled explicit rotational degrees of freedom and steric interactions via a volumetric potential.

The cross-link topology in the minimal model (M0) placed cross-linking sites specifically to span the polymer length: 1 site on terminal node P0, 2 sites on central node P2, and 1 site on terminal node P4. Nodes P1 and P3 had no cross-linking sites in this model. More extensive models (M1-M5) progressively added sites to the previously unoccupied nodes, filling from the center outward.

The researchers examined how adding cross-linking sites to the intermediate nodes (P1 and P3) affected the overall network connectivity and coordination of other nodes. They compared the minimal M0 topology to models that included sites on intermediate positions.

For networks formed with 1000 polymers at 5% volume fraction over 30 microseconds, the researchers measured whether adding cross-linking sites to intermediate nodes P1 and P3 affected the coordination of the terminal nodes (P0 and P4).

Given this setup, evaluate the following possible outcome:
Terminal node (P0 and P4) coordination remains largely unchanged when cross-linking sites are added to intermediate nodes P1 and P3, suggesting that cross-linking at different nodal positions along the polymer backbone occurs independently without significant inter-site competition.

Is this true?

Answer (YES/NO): YES